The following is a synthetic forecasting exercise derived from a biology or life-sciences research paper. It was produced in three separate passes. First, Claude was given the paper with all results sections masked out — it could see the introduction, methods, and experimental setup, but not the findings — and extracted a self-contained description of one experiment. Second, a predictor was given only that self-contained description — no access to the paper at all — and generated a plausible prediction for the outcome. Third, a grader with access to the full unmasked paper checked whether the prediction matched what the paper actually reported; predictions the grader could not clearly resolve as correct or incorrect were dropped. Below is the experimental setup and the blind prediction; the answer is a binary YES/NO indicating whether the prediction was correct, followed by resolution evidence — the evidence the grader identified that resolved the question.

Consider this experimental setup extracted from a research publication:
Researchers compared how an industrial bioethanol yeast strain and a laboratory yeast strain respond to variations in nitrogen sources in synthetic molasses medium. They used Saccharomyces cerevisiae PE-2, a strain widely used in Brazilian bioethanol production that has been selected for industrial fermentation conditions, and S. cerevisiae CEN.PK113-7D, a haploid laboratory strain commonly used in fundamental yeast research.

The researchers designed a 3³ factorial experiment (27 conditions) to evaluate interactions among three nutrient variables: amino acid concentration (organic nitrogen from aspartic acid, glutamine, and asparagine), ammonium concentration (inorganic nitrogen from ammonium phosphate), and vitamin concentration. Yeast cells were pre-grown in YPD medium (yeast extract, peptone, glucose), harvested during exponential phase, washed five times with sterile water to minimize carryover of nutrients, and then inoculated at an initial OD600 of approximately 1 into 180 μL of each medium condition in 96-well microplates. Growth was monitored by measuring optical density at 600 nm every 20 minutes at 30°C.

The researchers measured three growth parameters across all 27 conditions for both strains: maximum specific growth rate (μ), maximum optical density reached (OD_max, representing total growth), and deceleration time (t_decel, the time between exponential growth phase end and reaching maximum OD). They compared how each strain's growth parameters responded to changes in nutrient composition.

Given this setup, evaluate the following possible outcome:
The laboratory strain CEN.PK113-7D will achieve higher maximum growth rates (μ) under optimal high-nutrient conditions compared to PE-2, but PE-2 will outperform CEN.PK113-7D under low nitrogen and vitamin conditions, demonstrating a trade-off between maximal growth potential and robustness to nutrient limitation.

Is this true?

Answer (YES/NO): NO